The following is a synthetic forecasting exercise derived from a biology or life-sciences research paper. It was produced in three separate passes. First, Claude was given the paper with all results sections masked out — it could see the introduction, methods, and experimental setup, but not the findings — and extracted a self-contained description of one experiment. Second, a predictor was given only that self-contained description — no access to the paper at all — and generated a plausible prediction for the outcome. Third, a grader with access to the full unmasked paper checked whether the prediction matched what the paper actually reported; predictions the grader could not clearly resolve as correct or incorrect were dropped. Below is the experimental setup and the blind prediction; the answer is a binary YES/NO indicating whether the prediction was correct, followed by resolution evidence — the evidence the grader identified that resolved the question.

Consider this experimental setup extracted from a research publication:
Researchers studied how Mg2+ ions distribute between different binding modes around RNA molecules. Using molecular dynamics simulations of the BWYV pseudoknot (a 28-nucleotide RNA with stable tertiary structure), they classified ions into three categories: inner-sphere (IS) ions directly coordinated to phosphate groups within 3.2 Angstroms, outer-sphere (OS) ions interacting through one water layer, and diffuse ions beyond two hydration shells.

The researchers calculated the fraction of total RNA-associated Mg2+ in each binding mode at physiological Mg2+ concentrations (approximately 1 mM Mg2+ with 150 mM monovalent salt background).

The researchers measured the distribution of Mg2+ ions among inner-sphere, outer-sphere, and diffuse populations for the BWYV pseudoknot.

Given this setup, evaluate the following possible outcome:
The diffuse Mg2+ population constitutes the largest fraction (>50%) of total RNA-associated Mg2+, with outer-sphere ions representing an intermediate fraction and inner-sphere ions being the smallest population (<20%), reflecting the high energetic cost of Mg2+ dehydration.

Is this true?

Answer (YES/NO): NO